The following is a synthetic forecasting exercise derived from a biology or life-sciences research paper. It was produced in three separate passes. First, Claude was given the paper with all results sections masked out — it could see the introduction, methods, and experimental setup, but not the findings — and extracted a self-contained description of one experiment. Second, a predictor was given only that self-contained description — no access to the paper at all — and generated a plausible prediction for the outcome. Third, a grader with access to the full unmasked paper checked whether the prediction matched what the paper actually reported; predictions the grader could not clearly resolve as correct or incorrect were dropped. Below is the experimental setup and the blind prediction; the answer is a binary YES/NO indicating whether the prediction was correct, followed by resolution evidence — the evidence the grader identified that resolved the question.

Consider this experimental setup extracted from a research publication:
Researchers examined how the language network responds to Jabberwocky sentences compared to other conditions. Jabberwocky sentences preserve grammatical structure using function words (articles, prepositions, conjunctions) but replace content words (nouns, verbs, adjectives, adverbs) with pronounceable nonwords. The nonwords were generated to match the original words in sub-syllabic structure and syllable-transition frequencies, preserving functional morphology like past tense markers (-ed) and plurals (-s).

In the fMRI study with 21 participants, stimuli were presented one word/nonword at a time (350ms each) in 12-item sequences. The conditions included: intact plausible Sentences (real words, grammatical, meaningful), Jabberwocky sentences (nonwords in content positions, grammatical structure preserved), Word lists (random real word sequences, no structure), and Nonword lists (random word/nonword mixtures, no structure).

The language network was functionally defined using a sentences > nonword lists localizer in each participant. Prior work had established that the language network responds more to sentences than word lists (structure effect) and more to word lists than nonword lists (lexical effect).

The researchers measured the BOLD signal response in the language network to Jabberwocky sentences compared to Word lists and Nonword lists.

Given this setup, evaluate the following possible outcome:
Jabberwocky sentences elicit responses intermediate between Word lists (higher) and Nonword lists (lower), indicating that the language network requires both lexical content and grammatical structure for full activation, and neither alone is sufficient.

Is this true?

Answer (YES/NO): NO